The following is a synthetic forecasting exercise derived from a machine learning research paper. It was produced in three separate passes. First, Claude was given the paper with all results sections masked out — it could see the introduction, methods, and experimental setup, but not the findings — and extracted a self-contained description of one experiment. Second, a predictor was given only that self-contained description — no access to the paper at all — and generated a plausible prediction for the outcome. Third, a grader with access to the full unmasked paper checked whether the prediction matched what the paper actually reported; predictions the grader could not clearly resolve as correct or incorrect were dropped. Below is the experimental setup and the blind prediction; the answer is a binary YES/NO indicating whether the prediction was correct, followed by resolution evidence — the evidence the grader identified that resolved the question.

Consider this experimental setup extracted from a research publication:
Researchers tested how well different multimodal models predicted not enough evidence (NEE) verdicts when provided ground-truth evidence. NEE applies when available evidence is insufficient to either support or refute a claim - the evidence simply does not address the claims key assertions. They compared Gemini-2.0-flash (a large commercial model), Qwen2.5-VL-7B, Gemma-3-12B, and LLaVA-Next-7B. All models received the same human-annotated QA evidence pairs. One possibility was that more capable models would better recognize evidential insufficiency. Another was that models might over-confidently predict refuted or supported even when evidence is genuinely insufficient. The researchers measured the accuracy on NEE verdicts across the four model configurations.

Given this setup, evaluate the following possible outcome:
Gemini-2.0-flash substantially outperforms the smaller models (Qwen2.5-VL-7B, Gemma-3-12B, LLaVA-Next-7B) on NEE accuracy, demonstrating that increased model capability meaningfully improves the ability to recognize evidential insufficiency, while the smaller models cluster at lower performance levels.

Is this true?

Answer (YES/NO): NO